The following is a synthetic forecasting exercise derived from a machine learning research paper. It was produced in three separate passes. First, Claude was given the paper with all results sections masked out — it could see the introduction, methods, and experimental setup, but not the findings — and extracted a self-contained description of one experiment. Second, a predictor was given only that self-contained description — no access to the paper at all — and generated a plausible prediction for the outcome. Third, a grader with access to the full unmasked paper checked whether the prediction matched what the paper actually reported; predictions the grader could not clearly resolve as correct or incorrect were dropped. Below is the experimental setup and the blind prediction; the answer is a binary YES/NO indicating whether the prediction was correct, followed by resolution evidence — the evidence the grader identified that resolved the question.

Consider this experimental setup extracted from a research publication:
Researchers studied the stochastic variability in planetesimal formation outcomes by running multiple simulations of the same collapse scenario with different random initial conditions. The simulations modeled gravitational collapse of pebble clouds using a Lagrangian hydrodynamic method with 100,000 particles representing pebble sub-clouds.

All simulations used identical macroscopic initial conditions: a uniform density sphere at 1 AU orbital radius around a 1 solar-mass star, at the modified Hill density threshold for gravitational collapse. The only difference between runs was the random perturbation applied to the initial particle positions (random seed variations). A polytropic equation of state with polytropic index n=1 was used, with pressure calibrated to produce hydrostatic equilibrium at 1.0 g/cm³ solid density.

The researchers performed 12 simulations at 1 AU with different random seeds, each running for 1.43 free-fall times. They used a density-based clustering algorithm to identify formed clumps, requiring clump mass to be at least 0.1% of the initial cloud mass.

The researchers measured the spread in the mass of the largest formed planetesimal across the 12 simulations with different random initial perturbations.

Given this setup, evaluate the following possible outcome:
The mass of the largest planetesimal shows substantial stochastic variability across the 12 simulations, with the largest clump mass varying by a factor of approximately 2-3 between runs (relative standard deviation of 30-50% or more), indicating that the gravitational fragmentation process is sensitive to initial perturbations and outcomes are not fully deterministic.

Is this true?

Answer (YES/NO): NO